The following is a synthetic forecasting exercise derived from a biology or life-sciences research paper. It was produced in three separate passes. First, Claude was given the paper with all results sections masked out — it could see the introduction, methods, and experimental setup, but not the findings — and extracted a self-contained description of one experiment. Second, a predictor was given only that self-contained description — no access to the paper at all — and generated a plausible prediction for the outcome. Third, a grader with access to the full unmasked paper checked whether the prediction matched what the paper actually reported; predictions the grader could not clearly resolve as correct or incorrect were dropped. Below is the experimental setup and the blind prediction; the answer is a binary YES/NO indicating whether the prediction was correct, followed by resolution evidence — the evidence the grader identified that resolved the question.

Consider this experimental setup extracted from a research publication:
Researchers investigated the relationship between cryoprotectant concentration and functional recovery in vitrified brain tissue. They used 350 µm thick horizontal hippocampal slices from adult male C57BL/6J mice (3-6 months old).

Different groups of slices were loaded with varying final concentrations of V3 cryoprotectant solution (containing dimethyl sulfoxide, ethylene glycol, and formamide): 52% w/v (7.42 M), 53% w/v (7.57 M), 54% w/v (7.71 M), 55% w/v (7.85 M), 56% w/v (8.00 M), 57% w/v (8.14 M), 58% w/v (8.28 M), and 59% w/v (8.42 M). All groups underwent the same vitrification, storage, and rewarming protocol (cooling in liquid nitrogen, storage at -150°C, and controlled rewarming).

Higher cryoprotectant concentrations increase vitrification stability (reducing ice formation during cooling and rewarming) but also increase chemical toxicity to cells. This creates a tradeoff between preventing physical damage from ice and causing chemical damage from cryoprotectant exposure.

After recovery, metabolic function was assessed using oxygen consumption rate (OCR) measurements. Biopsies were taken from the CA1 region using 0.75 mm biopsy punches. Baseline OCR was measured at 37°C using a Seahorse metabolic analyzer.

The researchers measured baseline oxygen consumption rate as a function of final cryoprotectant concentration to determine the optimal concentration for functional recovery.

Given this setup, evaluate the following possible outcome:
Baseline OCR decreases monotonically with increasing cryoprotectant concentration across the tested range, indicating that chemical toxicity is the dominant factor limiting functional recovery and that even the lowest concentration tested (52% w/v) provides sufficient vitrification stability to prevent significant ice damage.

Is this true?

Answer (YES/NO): NO